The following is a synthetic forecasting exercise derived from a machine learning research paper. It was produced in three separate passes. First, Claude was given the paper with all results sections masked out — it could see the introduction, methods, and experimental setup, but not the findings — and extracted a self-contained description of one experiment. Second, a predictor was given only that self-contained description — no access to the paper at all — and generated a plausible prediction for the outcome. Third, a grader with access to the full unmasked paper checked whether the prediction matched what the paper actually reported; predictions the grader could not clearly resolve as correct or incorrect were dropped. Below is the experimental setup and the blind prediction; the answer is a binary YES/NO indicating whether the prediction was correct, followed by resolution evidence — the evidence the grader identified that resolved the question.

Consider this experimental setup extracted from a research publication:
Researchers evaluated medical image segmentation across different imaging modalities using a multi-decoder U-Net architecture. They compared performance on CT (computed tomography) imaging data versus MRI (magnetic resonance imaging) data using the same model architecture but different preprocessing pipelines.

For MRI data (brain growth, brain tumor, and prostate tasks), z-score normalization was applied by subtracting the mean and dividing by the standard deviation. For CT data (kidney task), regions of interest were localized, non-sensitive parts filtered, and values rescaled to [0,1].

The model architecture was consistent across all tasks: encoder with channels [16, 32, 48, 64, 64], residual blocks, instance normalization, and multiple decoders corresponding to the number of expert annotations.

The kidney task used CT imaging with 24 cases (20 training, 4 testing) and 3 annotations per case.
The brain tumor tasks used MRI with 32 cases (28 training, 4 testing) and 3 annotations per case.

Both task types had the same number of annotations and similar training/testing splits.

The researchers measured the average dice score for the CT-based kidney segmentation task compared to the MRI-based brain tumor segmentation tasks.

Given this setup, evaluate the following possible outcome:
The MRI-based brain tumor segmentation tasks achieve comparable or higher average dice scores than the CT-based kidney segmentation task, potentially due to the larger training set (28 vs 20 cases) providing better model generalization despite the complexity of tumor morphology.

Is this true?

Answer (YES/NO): NO